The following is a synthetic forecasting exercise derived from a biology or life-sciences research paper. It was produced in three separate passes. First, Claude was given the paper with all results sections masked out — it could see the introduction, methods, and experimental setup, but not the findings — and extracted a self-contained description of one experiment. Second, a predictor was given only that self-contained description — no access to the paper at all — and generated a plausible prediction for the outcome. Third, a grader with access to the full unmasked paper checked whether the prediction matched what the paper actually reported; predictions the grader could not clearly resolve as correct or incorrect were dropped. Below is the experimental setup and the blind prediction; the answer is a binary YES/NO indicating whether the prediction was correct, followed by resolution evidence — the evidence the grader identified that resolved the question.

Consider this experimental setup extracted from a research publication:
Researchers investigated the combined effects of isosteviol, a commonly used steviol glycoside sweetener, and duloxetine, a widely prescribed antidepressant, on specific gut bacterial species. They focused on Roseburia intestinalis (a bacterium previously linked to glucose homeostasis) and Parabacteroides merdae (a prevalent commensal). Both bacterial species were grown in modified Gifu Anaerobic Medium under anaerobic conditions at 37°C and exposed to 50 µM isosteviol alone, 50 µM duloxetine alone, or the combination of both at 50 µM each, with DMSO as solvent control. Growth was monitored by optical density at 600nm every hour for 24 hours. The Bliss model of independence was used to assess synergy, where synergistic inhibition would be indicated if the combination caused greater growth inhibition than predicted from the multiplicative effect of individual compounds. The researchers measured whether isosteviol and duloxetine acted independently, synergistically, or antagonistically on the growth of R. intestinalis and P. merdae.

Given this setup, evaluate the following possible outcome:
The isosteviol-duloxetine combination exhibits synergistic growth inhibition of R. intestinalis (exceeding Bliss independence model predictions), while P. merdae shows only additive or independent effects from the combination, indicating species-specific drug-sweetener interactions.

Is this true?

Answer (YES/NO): YES